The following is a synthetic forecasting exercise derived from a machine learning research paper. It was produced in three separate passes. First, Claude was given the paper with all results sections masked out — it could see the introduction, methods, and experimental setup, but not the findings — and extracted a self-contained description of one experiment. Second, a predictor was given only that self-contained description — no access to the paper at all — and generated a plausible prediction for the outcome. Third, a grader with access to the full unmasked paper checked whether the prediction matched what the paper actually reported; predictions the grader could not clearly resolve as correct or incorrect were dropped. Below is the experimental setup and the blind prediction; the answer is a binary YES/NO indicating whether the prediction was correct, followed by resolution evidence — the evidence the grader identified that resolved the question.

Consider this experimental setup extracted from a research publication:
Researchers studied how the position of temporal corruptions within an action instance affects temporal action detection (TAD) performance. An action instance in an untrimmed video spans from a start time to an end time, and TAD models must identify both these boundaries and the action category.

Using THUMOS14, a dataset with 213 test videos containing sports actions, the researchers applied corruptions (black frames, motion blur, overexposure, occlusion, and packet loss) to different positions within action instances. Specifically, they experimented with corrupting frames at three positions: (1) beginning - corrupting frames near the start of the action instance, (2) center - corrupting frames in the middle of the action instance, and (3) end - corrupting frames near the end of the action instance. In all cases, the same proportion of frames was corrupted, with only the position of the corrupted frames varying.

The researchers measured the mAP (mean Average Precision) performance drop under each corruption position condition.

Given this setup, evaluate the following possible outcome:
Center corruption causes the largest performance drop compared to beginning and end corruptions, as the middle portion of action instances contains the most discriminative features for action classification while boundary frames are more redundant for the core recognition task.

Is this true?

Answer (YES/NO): NO